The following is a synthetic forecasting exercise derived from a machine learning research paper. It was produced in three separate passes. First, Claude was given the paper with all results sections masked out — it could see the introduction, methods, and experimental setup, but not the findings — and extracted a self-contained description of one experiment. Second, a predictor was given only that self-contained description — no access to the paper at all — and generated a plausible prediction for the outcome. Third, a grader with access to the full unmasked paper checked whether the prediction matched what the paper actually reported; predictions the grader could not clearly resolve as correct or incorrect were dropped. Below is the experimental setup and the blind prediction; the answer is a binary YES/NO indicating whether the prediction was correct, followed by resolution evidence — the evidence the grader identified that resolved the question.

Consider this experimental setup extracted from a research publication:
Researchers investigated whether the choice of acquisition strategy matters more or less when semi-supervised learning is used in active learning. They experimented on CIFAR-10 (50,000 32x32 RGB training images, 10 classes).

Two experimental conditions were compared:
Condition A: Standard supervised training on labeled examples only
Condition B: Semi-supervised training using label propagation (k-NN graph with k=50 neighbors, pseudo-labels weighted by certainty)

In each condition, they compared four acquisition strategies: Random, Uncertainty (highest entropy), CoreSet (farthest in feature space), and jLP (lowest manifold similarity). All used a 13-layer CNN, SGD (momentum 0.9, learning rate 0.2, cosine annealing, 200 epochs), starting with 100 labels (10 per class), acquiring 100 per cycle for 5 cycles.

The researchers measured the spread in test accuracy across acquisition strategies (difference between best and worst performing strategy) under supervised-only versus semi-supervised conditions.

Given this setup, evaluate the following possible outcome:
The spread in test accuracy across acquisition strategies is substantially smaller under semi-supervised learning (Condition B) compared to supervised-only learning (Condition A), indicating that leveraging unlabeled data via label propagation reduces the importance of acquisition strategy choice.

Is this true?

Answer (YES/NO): NO